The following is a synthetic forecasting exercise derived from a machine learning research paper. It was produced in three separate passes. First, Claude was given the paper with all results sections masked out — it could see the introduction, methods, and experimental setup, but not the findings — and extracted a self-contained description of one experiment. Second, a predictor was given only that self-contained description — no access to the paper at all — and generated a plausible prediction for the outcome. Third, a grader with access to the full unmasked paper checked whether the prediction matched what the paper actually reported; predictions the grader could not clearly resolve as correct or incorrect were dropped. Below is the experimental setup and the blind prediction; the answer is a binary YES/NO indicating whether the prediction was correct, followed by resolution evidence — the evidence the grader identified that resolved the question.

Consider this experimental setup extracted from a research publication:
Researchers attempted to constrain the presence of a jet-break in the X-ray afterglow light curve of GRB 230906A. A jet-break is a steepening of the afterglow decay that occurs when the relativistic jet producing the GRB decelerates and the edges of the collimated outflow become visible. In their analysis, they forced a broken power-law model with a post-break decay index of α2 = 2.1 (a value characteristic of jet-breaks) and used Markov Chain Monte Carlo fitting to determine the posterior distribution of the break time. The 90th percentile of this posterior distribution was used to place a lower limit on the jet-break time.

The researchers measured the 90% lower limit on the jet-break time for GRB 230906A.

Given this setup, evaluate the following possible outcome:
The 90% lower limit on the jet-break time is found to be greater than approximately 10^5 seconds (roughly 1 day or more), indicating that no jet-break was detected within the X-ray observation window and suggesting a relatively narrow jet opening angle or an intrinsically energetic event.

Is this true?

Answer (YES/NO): NO